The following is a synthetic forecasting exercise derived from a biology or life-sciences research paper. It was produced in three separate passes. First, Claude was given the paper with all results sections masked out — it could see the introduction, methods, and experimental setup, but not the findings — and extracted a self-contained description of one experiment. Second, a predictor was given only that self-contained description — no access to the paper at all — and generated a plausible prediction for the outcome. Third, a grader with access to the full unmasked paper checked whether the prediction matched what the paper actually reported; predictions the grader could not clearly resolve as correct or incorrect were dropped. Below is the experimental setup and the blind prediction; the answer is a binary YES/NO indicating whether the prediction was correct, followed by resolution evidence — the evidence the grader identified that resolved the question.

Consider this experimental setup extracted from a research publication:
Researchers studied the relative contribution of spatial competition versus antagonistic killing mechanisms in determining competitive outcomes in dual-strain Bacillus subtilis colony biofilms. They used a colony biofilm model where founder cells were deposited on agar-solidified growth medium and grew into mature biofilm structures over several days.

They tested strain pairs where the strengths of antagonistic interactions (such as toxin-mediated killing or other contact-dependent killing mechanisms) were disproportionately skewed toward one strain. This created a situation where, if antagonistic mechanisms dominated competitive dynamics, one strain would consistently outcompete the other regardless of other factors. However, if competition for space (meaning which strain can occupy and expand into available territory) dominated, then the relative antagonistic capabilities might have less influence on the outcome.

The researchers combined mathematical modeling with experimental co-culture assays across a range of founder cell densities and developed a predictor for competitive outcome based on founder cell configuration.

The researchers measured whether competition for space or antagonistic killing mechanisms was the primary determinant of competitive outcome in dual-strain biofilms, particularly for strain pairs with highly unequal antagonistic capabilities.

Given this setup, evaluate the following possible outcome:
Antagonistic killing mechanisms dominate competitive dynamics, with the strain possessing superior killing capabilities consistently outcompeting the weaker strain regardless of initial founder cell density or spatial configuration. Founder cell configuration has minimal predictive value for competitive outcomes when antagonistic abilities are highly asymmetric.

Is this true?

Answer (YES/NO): NO